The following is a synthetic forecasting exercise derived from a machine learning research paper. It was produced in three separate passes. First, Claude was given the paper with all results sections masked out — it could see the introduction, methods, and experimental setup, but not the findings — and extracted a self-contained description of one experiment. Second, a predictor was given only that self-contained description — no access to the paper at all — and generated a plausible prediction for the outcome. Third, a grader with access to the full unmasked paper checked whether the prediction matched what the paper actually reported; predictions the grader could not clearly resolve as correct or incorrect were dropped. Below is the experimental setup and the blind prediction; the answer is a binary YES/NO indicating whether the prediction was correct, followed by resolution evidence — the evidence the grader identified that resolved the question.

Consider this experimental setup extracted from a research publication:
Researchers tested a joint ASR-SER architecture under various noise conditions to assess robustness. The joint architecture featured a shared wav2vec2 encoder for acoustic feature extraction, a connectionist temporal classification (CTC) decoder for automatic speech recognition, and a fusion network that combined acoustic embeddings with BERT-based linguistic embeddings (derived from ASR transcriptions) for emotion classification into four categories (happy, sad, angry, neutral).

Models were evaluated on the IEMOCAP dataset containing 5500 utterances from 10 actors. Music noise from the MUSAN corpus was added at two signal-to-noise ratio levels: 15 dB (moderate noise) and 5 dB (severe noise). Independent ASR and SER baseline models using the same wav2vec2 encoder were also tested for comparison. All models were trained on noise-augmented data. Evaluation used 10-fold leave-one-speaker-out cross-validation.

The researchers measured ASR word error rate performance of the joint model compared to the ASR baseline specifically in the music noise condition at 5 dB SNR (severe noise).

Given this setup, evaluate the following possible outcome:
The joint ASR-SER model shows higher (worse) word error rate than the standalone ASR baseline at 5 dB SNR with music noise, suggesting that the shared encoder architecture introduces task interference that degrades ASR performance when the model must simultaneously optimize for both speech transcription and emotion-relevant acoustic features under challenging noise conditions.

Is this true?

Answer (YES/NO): YES